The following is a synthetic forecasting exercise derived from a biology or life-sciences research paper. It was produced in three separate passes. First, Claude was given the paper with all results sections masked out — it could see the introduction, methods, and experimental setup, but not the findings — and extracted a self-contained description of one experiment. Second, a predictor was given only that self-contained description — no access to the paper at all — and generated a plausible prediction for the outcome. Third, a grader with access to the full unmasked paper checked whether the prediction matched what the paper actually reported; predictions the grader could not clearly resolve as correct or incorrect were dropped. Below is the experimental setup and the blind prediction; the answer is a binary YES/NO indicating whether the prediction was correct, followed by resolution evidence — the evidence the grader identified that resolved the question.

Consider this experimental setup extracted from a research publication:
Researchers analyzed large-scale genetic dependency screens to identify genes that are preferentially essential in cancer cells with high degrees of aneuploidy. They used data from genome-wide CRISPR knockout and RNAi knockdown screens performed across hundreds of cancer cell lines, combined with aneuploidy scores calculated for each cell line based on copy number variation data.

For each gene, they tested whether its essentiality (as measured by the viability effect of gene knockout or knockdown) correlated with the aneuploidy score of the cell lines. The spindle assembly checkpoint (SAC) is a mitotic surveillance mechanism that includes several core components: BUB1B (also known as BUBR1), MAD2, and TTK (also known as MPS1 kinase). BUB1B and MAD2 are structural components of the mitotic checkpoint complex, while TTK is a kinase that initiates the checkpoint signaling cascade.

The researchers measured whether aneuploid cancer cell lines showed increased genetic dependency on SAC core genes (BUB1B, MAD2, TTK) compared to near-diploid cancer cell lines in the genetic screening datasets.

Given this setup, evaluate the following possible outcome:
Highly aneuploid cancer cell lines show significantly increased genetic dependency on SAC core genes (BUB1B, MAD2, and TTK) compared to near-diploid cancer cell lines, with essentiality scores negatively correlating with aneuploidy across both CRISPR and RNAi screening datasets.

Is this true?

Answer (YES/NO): NO